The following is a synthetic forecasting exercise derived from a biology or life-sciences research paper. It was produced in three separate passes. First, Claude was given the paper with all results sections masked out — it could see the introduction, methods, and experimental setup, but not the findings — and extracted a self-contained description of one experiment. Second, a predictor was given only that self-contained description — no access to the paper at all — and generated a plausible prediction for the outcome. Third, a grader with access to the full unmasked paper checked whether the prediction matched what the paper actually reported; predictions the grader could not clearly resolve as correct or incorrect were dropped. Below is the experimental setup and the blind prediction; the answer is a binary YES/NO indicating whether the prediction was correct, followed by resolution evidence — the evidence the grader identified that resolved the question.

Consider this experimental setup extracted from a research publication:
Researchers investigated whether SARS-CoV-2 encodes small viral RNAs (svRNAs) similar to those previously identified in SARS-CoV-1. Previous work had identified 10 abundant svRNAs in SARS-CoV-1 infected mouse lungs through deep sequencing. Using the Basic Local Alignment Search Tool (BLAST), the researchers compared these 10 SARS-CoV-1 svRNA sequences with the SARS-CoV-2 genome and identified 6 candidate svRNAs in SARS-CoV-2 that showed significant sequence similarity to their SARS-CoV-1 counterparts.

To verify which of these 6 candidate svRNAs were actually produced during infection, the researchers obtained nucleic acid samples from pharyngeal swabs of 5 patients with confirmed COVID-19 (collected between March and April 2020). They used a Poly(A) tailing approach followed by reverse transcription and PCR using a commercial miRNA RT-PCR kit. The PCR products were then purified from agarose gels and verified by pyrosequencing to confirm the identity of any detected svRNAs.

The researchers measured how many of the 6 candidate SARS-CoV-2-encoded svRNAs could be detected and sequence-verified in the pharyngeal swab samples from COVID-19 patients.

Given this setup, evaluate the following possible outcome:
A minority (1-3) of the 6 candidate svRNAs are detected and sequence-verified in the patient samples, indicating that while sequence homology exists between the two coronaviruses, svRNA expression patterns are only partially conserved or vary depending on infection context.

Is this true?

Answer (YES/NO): YES